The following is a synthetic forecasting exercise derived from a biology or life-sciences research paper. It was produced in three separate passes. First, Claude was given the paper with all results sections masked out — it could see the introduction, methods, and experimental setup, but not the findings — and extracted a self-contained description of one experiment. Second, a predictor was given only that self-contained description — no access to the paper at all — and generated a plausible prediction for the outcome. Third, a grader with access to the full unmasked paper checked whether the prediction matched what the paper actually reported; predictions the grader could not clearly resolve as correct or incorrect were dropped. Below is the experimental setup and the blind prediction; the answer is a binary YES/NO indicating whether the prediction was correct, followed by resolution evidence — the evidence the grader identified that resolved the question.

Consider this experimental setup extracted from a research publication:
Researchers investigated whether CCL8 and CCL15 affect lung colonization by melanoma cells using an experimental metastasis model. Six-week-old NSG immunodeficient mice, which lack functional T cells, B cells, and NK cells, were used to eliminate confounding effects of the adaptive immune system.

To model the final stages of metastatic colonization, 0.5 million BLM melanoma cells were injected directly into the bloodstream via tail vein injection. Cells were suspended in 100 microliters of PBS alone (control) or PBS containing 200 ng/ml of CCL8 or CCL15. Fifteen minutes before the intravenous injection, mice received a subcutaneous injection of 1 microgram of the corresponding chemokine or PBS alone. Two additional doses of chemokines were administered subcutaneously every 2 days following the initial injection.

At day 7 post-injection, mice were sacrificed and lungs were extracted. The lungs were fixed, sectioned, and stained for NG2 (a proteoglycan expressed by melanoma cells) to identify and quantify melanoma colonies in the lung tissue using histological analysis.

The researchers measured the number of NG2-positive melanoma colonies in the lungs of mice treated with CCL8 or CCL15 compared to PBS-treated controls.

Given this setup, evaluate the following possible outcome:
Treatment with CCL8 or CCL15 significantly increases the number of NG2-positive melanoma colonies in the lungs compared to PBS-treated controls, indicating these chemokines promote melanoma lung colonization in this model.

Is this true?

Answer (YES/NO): YES